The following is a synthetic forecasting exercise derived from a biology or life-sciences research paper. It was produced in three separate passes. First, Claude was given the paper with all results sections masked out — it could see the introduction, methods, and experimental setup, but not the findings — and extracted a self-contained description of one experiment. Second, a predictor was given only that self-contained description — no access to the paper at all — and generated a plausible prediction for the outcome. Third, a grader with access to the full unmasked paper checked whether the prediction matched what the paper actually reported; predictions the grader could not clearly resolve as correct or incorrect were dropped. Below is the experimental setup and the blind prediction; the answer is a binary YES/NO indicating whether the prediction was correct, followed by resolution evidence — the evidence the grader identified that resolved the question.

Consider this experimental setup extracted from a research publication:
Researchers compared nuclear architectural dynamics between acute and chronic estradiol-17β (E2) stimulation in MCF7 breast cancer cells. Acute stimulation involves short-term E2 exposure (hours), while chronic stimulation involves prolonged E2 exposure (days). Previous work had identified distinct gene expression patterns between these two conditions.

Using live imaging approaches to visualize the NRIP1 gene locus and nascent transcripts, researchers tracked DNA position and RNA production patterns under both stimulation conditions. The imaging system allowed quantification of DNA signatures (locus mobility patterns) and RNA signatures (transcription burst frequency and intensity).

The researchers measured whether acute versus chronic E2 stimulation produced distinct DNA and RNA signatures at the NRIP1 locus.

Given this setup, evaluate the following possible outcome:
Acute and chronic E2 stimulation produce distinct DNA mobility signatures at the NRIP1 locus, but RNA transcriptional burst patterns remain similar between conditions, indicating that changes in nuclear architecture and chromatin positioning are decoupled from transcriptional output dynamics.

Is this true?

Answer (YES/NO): NO